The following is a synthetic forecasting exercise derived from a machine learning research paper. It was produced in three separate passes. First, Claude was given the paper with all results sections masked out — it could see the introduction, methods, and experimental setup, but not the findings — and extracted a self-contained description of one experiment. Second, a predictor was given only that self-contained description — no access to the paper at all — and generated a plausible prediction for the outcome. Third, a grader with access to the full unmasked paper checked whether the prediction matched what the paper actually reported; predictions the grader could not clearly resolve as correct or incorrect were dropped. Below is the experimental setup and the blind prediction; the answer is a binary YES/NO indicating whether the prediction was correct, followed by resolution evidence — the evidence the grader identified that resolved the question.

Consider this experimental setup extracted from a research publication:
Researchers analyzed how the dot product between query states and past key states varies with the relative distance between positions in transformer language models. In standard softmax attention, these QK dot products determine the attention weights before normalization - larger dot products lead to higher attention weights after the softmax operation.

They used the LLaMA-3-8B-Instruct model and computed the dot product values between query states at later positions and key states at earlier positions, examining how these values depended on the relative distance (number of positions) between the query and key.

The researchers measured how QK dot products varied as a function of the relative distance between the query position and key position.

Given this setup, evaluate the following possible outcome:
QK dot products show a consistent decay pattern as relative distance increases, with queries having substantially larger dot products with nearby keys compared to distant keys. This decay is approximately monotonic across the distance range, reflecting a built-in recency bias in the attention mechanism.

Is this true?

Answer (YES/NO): NO